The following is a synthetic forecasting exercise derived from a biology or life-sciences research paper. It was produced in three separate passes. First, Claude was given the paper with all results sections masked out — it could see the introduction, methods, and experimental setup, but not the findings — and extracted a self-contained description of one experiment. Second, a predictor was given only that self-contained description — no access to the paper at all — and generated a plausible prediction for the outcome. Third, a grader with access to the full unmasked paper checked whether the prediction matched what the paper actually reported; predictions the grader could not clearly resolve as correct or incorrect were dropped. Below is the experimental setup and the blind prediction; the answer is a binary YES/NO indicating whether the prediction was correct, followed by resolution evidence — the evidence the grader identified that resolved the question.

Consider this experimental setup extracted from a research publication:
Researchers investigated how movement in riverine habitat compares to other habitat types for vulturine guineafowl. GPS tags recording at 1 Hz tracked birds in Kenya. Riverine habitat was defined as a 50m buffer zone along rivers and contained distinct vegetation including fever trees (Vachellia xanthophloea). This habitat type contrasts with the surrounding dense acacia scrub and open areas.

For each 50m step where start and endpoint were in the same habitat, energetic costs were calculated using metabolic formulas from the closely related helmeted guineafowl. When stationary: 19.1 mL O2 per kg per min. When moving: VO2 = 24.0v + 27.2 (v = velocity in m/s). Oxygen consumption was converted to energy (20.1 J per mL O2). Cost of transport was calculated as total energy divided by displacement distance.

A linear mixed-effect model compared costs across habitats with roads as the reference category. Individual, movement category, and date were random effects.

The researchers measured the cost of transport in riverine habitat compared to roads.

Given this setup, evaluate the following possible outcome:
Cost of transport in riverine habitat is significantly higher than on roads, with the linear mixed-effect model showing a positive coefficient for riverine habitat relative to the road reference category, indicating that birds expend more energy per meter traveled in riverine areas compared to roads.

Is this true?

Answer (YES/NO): YES